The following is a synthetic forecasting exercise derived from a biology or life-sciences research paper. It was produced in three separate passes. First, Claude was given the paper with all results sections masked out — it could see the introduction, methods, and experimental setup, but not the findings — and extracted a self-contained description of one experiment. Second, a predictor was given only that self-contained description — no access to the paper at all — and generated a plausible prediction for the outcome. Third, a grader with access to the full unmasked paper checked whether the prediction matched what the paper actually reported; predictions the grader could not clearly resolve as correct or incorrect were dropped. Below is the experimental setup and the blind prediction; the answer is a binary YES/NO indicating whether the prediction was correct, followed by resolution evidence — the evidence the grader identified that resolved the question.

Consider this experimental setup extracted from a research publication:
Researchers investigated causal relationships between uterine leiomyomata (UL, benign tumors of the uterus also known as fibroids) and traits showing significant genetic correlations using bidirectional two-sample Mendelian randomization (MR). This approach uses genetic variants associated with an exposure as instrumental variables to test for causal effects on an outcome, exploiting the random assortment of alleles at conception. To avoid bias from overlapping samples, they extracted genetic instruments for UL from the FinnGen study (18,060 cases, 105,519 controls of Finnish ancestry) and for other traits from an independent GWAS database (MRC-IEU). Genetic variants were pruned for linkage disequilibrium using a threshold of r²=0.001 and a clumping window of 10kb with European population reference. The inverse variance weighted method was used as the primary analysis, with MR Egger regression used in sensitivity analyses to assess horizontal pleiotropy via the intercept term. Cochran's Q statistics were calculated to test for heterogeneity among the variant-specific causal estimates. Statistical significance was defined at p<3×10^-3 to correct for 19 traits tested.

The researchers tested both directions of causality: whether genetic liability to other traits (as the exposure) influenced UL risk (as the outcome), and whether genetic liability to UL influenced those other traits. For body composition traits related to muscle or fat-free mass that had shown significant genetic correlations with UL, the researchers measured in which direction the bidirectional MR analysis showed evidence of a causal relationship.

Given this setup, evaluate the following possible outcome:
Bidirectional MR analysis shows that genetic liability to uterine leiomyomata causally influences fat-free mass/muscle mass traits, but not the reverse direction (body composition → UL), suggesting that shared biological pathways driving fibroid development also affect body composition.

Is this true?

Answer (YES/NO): NO